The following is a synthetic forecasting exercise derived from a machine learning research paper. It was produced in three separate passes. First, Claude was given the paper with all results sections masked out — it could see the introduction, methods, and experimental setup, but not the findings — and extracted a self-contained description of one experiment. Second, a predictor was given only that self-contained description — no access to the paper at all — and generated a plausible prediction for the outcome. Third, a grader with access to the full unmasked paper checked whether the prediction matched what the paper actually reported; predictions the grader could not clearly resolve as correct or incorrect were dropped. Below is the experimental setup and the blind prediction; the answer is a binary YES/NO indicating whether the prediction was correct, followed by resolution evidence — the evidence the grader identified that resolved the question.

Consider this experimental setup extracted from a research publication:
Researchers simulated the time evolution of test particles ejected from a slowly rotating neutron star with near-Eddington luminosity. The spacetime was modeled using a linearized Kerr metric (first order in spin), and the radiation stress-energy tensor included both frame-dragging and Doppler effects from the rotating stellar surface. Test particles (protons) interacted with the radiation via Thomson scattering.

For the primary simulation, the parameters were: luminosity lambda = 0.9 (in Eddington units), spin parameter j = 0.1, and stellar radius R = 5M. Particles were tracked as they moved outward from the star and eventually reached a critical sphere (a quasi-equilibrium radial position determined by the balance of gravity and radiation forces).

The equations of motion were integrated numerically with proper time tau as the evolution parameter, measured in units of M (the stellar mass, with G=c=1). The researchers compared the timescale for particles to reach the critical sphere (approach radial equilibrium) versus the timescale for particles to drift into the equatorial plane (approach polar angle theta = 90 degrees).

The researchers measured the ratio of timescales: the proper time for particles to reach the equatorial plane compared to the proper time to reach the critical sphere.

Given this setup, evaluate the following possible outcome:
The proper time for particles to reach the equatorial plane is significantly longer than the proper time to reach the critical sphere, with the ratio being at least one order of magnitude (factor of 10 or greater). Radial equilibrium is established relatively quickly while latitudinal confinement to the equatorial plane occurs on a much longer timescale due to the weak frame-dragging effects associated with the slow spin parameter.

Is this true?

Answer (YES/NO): YES